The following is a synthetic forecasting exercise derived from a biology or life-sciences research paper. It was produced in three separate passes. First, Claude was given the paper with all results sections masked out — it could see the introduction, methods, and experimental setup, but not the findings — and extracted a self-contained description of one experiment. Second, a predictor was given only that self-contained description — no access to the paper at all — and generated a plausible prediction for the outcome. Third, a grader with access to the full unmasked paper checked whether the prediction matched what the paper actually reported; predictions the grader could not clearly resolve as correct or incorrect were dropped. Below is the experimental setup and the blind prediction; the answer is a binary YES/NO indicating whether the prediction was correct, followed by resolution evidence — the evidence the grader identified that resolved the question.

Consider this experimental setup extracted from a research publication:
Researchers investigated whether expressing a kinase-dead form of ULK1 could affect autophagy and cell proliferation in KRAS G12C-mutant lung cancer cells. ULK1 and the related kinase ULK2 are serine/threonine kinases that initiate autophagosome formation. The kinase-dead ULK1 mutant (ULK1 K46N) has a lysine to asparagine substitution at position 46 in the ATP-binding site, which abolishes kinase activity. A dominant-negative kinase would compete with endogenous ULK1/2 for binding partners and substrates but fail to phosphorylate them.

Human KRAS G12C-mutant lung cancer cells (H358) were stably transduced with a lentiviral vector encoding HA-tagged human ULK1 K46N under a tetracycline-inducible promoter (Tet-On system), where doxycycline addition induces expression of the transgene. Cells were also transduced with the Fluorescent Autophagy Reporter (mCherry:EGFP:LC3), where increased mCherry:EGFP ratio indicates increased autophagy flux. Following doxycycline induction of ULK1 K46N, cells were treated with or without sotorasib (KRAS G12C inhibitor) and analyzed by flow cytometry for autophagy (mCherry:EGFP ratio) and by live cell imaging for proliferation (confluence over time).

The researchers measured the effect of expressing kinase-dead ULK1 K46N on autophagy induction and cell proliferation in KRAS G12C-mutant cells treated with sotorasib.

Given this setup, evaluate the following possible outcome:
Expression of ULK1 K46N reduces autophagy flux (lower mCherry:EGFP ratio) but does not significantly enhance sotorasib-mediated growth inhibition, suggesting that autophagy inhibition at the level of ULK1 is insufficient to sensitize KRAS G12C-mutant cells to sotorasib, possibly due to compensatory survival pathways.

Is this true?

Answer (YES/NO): NO